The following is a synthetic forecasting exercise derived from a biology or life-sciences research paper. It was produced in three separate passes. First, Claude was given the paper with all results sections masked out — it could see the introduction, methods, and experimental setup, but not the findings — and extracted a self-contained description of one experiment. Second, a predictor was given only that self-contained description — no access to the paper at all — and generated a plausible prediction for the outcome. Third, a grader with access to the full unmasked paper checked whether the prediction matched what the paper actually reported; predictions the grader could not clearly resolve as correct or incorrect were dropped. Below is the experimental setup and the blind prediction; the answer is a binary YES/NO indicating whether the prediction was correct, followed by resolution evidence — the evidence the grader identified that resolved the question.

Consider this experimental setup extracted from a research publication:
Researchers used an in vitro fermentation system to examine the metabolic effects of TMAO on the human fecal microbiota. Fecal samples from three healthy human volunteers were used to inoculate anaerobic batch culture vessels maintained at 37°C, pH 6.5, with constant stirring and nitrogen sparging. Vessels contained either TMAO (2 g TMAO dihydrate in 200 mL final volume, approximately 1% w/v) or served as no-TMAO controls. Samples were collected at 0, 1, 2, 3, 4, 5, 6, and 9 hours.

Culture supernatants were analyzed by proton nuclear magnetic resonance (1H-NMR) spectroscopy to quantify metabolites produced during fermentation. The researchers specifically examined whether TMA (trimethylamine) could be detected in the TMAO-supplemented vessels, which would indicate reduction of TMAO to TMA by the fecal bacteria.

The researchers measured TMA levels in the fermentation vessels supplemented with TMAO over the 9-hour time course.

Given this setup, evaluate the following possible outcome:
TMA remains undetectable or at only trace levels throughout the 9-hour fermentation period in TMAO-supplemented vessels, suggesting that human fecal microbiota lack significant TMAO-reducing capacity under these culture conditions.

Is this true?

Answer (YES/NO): NO